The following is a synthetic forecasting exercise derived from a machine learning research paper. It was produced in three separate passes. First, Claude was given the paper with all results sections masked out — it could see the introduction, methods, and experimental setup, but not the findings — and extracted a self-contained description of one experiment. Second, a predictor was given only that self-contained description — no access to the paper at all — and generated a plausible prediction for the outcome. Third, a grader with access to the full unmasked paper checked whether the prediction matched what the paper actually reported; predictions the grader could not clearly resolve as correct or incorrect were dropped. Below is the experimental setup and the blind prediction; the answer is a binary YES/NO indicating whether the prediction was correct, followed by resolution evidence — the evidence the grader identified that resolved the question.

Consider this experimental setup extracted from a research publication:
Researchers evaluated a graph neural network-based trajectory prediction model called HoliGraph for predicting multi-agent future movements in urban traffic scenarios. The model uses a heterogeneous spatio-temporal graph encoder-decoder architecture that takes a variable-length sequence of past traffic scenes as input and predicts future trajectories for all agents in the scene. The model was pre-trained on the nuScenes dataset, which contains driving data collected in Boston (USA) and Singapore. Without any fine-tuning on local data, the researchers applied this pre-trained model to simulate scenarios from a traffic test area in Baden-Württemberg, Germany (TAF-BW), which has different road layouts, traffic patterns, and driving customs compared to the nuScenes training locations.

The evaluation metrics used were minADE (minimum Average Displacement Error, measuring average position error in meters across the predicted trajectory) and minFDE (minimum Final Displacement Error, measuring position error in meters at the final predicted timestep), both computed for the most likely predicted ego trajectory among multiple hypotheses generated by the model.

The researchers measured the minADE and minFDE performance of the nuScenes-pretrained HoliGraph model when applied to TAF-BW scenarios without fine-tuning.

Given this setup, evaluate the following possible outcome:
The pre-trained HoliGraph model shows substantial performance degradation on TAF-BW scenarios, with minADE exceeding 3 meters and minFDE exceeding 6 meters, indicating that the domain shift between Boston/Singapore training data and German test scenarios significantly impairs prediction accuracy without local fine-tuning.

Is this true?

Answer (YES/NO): NO